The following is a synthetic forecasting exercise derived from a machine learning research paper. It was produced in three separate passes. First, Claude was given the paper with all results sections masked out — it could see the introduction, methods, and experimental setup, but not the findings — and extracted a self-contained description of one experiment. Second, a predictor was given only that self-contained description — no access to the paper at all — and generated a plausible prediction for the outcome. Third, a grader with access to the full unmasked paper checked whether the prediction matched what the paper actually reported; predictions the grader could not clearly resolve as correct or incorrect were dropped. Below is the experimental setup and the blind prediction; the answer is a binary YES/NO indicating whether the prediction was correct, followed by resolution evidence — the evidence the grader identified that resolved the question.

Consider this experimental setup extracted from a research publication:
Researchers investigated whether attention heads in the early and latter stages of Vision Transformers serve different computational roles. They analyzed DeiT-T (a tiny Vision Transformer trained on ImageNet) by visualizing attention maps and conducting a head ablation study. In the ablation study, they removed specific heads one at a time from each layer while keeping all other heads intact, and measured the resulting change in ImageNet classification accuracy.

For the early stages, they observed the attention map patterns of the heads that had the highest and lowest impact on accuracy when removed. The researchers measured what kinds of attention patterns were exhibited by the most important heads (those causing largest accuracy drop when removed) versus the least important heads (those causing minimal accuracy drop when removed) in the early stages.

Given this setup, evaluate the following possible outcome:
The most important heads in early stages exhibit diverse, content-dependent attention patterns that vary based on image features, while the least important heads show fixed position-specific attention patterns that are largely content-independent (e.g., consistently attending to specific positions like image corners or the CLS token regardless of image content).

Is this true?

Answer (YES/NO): NO